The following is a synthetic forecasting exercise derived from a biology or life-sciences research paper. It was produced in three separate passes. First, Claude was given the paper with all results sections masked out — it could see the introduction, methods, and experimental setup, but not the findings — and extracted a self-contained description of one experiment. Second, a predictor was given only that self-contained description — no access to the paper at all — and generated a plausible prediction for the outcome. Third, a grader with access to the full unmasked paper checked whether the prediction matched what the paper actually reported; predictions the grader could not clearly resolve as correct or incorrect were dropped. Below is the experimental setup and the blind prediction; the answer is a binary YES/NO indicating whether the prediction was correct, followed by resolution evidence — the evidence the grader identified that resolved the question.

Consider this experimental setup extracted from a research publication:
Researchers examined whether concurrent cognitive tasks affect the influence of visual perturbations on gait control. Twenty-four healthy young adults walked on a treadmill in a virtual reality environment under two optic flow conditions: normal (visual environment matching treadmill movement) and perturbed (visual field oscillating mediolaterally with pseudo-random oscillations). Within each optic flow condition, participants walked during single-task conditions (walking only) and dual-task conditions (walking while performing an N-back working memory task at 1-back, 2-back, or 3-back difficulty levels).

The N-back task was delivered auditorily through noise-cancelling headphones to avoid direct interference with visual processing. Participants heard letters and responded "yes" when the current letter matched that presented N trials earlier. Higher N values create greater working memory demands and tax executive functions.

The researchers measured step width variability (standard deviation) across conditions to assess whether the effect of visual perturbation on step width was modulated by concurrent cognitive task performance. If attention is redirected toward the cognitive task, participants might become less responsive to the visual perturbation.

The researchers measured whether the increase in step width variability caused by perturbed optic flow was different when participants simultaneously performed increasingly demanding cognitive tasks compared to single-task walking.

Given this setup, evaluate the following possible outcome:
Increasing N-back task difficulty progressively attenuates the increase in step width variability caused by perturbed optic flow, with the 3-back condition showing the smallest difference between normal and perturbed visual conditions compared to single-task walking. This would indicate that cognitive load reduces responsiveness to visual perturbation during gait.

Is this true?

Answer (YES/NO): NO